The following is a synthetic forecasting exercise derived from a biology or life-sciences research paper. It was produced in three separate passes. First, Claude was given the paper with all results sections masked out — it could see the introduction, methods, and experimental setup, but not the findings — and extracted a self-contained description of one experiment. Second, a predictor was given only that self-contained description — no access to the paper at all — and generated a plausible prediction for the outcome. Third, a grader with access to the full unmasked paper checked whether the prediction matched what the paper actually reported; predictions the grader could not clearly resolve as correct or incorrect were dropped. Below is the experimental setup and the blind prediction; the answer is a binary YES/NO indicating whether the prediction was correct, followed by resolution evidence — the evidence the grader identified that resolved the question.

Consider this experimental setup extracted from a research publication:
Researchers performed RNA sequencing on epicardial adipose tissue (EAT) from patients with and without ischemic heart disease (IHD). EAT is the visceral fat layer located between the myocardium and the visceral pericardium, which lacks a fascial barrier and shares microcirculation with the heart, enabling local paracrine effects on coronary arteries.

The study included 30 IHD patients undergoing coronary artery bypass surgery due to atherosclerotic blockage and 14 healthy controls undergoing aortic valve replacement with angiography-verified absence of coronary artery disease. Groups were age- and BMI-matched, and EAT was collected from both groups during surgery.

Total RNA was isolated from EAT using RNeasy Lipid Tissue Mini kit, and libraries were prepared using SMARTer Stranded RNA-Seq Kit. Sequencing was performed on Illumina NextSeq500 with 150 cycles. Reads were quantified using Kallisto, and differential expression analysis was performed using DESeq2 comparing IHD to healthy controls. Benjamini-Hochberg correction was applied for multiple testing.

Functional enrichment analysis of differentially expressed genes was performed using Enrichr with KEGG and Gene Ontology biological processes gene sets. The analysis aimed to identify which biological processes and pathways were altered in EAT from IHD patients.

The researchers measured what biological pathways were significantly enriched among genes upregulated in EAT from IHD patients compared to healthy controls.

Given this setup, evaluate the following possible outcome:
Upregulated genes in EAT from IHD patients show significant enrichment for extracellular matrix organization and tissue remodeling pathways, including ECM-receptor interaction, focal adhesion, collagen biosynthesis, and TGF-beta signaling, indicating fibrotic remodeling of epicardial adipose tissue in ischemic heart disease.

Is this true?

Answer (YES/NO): NO